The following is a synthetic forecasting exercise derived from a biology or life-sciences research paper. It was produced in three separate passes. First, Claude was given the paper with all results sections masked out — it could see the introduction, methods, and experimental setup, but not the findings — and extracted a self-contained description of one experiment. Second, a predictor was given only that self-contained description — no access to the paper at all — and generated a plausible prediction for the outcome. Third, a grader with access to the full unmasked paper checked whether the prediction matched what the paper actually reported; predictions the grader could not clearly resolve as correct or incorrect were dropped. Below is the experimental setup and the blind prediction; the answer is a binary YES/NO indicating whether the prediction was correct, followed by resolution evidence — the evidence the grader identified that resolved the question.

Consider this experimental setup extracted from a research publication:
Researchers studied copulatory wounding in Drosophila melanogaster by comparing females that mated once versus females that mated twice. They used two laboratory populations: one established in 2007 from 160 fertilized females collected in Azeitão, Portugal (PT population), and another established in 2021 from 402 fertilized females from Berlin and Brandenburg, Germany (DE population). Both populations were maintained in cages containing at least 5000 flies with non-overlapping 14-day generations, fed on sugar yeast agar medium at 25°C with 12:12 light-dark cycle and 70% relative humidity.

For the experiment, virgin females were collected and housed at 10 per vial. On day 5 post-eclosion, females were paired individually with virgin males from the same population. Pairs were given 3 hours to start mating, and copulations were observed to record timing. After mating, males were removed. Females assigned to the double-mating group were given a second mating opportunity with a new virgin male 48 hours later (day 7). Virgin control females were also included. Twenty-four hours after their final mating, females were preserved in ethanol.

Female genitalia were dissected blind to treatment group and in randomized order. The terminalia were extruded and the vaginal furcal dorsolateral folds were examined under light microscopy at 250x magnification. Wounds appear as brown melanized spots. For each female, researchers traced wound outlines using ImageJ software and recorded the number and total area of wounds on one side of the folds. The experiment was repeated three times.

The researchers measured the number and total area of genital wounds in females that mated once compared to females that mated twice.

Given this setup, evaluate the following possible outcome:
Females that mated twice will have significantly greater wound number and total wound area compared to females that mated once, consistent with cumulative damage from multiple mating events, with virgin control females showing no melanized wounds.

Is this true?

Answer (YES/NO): YES